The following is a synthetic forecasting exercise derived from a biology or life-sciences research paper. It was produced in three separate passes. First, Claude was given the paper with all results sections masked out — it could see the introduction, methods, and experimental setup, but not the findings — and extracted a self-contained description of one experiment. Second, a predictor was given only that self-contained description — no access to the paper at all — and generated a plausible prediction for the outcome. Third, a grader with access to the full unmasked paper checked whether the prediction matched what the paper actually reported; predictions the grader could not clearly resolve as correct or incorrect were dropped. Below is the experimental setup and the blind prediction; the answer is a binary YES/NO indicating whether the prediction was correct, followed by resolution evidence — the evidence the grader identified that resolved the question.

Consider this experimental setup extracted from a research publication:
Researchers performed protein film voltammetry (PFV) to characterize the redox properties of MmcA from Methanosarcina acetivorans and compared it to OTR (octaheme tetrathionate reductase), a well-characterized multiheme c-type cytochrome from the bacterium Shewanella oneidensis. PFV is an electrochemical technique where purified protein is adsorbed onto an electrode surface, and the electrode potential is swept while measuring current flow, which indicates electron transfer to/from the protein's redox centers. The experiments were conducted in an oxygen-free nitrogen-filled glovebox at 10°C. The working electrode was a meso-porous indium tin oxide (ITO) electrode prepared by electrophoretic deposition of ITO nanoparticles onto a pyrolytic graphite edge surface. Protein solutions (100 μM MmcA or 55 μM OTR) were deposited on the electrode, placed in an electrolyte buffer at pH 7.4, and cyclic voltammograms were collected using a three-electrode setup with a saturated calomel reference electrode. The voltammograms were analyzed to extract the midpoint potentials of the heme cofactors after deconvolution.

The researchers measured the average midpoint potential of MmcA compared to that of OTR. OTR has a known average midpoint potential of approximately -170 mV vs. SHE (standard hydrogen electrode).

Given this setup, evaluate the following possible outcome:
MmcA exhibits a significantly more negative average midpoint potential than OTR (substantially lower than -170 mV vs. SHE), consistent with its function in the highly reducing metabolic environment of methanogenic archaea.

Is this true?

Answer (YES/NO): NO